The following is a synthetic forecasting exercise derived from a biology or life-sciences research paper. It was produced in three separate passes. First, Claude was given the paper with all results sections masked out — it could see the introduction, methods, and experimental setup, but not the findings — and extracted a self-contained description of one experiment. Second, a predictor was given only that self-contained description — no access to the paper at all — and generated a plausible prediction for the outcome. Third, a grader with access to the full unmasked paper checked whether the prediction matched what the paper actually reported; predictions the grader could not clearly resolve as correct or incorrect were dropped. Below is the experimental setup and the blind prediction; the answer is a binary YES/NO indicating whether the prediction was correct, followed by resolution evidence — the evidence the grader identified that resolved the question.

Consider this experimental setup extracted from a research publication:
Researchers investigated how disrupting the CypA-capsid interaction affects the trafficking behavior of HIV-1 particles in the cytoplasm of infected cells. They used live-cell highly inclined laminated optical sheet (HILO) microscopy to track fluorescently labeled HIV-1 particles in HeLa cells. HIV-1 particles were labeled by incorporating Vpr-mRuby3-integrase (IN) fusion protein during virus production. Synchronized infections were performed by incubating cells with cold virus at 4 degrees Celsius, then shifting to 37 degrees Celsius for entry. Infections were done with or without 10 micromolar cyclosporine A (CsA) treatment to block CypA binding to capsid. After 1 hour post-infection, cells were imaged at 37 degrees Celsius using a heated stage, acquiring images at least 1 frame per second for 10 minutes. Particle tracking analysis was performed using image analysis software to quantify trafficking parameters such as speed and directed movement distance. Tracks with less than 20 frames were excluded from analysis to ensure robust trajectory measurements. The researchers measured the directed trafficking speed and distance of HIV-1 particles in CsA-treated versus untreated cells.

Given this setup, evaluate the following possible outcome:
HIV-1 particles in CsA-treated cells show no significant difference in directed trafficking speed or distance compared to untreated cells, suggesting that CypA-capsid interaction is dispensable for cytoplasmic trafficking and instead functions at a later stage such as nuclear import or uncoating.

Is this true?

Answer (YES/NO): NO